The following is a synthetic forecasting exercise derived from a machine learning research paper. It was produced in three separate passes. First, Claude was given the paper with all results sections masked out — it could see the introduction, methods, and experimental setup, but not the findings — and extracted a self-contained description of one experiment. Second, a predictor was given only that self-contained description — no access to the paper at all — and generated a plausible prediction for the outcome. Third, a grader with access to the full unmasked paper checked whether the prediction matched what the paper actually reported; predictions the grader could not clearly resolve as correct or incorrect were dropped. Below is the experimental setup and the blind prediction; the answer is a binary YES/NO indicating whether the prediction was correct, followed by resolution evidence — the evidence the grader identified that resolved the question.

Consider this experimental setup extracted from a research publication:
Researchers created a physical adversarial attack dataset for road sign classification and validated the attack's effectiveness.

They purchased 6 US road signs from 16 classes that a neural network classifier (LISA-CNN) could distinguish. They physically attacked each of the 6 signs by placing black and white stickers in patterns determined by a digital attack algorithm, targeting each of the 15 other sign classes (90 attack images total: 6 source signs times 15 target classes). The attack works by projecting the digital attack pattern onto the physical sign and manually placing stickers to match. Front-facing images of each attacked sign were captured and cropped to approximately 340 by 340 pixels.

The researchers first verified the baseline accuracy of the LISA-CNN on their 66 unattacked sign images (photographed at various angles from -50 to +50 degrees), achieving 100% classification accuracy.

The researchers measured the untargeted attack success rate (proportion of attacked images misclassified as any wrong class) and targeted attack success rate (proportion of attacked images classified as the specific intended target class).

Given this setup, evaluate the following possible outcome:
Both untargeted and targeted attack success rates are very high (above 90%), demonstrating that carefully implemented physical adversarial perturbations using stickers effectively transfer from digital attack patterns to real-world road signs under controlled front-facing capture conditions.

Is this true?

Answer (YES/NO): YES